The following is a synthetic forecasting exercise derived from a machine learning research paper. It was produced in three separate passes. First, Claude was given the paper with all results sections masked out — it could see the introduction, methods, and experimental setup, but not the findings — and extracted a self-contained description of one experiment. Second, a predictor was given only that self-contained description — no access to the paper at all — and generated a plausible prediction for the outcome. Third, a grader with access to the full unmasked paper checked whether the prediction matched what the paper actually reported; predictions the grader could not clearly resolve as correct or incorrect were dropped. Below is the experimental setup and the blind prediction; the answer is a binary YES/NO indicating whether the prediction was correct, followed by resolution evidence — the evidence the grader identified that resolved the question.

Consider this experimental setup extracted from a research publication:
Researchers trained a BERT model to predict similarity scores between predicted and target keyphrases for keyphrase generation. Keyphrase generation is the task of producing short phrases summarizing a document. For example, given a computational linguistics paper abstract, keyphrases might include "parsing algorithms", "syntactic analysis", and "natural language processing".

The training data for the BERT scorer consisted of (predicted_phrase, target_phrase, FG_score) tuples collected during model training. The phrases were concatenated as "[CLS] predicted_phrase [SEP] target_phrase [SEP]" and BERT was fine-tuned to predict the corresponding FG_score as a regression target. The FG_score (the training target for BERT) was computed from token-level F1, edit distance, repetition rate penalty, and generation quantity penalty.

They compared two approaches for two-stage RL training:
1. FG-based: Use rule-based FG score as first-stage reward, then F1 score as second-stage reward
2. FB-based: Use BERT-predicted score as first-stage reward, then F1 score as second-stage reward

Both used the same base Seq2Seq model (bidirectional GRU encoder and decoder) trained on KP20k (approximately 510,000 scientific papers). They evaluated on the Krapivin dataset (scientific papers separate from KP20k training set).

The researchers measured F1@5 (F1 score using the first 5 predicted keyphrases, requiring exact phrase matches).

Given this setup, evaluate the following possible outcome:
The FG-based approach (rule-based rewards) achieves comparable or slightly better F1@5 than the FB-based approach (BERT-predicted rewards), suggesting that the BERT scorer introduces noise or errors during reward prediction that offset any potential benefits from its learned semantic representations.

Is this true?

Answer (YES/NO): NO